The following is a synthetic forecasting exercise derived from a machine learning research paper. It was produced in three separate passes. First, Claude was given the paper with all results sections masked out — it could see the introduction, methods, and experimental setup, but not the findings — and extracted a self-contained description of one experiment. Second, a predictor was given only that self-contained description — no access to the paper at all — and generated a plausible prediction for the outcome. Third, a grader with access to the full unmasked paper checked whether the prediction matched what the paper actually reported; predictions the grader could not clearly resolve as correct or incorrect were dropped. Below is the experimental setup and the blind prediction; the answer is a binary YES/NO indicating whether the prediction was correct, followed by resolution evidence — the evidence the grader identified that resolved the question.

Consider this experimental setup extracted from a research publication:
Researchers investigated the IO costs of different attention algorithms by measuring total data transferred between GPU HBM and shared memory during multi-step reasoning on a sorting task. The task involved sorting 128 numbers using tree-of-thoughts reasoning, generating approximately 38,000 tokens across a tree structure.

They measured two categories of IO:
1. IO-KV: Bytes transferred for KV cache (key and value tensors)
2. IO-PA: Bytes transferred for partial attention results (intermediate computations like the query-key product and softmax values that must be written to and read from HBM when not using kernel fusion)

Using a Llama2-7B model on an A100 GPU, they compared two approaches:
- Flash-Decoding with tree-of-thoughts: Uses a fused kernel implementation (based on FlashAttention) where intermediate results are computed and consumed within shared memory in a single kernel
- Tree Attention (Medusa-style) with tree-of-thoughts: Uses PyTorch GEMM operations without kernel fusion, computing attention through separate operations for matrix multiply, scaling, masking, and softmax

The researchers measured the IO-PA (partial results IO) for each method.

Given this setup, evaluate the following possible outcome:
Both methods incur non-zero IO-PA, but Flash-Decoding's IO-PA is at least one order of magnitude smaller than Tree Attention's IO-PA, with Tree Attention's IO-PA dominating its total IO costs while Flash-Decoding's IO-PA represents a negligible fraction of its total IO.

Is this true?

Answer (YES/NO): NO